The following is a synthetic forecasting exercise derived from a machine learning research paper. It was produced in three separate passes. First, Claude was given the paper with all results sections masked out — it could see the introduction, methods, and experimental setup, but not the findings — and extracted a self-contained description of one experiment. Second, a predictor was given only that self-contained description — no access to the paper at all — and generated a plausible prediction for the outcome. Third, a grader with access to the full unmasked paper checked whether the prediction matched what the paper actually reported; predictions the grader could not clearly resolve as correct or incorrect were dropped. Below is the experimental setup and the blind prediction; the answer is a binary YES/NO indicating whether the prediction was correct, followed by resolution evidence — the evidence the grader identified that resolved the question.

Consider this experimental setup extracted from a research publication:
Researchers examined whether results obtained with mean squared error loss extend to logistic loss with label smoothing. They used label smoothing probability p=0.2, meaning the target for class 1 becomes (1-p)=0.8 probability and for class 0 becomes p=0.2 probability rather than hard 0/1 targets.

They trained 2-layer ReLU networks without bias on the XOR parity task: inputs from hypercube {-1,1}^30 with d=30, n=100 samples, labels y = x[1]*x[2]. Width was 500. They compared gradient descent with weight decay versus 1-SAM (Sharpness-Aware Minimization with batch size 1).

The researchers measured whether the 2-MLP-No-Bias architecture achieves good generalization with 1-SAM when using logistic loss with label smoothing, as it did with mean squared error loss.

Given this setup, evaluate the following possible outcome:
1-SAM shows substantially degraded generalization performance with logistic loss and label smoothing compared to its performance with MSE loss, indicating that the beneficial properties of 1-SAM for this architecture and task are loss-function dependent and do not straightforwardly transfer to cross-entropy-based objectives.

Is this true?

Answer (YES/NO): NO